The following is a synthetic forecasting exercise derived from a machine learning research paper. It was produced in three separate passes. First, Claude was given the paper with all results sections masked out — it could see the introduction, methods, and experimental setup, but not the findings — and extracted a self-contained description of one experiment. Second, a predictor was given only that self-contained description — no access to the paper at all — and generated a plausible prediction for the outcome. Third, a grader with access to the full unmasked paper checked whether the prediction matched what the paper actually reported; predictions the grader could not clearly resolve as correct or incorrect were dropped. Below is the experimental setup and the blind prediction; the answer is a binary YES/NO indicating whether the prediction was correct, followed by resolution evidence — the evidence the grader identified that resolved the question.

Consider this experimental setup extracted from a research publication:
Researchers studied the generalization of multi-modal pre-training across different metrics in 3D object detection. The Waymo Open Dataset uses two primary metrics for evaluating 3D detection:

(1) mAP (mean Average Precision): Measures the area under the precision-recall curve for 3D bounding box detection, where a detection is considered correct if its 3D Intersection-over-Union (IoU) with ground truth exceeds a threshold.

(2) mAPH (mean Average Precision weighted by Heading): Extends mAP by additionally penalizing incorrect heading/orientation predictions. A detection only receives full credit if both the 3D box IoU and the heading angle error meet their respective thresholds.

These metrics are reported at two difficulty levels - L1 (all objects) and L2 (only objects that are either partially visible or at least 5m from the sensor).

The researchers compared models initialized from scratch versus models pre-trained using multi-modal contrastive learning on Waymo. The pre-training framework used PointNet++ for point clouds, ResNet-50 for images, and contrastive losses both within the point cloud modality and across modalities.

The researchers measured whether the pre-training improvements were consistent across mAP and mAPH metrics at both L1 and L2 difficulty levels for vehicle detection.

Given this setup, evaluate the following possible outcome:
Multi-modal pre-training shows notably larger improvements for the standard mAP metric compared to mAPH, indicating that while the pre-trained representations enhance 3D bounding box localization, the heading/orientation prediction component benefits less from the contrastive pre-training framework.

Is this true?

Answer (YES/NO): NO